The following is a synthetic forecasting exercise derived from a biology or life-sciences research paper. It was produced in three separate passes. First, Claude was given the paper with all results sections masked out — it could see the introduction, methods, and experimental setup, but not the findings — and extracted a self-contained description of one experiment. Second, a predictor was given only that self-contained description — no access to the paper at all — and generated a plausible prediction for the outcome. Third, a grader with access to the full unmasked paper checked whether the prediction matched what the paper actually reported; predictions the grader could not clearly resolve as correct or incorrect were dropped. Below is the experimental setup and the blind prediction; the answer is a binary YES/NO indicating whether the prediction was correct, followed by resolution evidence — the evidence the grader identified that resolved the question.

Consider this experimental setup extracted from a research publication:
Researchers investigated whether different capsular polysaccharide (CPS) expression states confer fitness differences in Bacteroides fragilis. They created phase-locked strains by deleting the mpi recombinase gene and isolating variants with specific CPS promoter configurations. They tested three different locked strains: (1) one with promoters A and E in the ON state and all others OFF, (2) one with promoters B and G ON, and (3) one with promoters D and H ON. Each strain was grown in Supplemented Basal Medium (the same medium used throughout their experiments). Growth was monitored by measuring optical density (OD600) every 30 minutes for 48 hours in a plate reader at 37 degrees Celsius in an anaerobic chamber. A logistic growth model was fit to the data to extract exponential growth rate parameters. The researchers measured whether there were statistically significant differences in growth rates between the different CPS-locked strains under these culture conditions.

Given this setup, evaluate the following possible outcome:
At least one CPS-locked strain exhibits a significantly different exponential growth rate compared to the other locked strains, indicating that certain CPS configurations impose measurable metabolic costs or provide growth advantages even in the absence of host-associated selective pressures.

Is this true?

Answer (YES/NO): NO